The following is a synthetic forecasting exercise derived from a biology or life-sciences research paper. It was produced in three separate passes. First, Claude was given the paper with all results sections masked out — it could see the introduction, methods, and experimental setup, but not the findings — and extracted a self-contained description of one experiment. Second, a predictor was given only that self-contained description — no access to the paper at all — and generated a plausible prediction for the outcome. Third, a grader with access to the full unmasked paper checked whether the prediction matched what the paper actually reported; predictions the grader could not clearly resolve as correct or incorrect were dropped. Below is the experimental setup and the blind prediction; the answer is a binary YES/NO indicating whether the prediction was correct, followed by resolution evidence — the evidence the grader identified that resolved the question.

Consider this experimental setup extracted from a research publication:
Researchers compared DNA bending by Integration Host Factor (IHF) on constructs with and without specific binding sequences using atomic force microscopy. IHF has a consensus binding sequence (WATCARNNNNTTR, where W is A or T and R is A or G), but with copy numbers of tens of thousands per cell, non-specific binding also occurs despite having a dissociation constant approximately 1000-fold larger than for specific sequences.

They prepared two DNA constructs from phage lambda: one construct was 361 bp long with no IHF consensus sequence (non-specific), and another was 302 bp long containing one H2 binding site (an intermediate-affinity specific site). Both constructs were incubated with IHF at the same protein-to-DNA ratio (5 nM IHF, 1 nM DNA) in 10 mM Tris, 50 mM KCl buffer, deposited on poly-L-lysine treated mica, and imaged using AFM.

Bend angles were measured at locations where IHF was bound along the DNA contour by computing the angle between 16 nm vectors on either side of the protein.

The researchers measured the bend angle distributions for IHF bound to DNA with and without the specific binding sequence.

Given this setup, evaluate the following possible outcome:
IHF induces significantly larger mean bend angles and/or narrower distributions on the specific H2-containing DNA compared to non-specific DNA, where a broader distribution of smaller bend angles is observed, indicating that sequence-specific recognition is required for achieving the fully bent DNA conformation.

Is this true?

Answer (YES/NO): YES